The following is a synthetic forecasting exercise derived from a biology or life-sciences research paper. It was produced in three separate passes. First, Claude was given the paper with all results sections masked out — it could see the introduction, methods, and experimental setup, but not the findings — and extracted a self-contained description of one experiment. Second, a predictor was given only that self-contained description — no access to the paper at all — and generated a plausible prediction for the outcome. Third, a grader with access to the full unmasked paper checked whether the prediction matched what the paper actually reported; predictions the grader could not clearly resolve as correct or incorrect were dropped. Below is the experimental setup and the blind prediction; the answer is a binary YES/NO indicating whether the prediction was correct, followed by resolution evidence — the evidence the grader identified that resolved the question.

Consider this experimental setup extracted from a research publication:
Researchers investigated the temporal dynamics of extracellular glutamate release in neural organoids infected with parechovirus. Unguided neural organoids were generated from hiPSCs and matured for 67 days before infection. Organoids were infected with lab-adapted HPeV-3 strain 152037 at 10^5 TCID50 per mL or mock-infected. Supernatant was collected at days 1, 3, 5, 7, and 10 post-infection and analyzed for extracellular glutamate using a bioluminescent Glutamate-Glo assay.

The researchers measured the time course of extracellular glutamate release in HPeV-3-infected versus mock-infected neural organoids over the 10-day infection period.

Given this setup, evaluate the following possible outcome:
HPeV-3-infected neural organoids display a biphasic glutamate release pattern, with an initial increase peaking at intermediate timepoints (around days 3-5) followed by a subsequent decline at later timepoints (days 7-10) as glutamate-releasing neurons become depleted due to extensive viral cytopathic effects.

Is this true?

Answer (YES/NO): NO